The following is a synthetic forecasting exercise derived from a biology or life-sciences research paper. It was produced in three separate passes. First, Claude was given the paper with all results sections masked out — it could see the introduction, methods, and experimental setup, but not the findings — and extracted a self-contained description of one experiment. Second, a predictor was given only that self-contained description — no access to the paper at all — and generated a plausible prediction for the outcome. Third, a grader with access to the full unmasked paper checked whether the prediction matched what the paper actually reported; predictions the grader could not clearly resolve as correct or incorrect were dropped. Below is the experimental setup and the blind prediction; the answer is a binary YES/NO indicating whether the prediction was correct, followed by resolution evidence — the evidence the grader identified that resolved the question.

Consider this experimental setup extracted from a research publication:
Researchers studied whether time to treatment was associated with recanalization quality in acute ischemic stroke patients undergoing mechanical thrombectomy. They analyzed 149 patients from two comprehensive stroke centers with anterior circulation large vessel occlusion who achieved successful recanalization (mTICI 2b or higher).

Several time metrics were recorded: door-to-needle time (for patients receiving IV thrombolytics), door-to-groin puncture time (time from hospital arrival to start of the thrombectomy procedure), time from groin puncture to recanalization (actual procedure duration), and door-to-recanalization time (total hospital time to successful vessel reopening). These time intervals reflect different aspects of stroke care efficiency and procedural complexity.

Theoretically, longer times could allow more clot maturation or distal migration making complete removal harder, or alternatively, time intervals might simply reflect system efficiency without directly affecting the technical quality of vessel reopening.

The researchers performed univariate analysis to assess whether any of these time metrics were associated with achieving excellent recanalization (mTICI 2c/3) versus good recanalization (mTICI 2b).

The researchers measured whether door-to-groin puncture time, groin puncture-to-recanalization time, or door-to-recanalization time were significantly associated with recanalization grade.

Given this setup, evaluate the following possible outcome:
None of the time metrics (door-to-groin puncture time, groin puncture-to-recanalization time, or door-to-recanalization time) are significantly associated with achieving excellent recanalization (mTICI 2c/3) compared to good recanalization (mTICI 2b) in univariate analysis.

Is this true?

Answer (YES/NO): NO